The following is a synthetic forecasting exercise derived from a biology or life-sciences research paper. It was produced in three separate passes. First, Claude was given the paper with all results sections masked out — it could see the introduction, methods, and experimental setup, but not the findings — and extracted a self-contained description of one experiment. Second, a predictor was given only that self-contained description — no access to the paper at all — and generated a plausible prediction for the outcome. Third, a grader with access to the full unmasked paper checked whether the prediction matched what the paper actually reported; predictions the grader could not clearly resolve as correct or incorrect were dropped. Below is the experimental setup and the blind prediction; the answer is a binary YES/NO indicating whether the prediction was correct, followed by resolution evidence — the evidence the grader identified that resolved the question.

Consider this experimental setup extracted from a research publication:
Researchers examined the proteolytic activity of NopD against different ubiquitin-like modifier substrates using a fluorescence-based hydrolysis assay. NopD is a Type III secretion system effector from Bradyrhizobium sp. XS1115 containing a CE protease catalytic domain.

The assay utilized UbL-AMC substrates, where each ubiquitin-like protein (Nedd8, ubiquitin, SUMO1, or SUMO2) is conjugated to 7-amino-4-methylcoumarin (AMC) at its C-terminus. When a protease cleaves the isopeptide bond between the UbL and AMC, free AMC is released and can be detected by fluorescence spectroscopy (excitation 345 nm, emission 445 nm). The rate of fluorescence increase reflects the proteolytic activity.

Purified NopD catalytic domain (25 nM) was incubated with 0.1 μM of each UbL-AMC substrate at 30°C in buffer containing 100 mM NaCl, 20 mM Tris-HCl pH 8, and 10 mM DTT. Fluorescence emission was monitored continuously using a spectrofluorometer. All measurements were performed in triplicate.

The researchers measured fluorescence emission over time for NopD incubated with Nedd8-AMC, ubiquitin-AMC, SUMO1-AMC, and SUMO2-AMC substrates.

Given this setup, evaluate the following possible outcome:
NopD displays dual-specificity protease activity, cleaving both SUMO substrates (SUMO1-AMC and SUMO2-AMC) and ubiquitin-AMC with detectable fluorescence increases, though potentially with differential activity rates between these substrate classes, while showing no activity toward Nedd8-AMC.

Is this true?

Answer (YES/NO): NO